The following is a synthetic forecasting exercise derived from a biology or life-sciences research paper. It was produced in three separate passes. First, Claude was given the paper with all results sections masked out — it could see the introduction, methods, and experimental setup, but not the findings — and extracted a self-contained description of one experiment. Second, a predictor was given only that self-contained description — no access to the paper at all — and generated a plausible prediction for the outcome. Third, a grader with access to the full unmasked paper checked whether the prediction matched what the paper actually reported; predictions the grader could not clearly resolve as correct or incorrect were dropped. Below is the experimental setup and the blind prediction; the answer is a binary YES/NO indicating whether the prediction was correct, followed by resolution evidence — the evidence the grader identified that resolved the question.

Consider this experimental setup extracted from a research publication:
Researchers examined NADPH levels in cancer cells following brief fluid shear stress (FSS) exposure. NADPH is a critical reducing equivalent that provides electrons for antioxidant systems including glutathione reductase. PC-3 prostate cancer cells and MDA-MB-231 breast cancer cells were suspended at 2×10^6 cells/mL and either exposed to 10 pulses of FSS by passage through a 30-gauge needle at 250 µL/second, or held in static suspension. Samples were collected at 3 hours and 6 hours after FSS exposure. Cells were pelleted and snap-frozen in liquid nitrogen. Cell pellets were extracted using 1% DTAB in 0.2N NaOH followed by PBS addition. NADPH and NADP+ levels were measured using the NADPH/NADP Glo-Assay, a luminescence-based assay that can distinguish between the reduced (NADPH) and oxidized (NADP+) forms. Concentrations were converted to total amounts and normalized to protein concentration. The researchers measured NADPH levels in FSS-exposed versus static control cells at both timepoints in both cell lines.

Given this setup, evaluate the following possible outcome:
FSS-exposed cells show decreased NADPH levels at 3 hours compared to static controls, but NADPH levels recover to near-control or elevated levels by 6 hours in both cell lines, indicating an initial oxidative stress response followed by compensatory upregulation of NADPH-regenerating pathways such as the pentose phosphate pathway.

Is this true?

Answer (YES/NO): NO